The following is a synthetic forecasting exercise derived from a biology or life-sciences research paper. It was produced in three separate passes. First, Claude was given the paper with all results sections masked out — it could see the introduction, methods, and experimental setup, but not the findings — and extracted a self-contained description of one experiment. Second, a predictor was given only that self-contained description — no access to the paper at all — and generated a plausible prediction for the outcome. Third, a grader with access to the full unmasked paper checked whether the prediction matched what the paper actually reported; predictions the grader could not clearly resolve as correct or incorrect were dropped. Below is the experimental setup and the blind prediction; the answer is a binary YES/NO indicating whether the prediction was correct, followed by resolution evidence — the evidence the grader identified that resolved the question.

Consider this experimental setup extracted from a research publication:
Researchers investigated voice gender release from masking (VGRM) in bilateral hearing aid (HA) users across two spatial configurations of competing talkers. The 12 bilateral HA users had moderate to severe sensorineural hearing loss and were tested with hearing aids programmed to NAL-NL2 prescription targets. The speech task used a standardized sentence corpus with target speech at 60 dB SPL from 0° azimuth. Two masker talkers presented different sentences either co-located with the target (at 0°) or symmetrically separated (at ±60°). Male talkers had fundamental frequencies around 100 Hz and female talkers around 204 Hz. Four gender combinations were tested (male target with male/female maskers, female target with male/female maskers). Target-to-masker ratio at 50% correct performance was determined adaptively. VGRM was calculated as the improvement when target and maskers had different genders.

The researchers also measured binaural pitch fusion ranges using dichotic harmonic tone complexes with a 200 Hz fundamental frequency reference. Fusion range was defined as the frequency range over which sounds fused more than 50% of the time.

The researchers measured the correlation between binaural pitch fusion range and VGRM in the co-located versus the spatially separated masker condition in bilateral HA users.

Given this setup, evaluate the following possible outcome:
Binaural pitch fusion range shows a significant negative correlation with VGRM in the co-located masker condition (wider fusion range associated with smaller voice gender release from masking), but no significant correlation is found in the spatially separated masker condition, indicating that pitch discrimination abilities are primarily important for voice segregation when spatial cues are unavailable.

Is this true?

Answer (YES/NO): YES